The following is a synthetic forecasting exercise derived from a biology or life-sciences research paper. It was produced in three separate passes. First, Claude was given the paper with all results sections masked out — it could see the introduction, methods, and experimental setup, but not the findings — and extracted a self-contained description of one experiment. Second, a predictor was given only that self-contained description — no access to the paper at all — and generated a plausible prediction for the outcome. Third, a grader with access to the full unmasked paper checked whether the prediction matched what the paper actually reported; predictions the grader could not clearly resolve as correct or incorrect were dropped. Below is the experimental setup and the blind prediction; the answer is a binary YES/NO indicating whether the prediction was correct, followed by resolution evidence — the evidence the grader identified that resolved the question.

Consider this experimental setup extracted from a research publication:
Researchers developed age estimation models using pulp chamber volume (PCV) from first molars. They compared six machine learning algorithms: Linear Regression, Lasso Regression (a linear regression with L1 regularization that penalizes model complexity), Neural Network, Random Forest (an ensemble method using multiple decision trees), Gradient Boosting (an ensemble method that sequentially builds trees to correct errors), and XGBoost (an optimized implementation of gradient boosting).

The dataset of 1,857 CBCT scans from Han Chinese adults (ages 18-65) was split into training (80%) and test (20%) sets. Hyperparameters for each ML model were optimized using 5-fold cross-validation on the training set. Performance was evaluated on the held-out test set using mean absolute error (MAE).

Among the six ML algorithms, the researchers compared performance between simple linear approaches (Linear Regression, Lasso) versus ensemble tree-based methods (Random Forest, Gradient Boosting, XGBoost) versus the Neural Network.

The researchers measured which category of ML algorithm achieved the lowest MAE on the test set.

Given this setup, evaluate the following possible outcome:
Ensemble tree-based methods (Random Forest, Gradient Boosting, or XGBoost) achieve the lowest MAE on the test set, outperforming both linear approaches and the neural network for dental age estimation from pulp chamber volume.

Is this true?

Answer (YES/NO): YES